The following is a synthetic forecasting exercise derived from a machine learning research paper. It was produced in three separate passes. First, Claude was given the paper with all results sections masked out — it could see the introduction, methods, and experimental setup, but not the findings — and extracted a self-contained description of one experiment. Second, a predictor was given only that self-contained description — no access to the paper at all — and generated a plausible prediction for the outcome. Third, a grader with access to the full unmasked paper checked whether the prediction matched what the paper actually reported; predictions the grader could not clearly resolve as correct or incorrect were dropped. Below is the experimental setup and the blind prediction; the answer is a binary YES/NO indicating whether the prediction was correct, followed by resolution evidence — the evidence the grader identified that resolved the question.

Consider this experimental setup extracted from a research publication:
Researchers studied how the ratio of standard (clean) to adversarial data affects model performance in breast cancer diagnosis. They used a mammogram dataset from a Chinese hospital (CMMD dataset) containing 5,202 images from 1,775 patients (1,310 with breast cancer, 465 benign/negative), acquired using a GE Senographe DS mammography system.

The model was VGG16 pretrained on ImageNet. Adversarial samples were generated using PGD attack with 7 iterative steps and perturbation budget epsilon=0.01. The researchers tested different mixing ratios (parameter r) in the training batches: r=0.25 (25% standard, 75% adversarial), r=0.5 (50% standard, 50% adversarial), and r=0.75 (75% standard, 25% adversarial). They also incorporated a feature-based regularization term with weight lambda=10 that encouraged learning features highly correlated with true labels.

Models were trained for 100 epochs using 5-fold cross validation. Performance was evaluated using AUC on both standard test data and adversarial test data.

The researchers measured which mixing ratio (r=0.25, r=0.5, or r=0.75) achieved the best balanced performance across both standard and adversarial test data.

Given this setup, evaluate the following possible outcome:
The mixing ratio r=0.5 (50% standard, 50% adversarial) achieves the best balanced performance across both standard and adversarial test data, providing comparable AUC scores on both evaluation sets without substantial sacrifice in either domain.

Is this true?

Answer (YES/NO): NO